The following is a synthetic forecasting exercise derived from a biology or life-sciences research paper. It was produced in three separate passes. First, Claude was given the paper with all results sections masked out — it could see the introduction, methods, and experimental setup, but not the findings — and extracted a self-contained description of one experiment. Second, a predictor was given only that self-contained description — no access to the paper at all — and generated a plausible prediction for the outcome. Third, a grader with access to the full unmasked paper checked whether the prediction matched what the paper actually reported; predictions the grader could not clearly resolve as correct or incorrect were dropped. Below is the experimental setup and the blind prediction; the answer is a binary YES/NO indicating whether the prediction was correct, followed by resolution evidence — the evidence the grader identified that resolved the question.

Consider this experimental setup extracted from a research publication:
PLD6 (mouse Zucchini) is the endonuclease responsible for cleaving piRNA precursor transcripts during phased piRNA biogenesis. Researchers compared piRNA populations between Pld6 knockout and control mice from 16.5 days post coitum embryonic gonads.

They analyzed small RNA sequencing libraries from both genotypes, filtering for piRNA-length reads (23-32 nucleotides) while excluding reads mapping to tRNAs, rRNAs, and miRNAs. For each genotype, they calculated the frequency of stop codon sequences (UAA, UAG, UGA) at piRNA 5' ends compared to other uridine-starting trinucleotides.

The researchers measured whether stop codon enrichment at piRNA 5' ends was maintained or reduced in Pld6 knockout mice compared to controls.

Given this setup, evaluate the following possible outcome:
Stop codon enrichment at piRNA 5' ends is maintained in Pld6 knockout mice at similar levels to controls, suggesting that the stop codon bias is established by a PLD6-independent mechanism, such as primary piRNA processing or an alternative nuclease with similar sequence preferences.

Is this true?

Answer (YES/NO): NO